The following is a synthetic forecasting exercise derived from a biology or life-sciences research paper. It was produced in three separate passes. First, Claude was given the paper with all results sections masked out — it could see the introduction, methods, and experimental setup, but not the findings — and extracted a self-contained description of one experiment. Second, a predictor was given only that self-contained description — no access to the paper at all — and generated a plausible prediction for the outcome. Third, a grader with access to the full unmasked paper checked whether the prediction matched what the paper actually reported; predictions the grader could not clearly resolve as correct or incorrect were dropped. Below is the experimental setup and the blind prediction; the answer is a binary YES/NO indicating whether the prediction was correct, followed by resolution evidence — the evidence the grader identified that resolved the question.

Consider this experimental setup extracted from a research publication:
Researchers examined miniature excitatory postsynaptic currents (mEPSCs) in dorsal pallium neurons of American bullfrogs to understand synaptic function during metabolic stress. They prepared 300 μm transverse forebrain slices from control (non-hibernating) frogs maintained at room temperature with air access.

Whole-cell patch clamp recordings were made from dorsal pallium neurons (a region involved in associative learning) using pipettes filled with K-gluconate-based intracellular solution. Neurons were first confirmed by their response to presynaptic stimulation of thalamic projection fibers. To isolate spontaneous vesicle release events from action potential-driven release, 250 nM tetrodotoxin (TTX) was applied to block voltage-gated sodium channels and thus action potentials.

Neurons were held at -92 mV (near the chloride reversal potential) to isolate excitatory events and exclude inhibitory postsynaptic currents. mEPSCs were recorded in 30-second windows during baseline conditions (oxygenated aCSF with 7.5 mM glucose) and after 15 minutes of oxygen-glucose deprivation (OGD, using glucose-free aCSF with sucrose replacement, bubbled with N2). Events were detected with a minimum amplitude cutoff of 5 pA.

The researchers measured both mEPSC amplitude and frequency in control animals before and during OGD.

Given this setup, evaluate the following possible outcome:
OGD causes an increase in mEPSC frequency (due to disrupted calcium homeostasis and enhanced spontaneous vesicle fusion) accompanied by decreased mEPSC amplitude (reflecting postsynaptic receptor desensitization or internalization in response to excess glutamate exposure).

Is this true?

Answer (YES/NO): NO